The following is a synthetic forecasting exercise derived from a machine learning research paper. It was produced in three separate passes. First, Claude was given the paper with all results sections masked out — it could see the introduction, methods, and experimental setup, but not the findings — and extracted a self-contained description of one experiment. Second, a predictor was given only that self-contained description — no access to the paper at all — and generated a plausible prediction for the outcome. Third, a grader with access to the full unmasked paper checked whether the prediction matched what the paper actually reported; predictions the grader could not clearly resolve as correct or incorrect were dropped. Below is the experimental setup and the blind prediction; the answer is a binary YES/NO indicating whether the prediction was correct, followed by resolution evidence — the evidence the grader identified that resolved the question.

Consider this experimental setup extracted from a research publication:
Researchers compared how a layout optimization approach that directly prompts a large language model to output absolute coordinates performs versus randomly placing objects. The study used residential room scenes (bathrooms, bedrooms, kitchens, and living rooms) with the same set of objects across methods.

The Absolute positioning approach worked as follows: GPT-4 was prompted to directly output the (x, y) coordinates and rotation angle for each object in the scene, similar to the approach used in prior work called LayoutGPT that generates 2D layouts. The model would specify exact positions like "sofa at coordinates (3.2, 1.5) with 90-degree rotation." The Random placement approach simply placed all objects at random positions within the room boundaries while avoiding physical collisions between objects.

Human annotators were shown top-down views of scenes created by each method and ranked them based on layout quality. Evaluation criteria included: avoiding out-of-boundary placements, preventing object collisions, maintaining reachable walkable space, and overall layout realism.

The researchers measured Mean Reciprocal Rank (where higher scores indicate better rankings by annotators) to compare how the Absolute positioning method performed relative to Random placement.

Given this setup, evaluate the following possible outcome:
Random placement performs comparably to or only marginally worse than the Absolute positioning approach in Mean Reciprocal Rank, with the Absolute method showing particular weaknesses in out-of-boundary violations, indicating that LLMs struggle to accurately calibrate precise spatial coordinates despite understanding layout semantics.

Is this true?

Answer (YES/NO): YES